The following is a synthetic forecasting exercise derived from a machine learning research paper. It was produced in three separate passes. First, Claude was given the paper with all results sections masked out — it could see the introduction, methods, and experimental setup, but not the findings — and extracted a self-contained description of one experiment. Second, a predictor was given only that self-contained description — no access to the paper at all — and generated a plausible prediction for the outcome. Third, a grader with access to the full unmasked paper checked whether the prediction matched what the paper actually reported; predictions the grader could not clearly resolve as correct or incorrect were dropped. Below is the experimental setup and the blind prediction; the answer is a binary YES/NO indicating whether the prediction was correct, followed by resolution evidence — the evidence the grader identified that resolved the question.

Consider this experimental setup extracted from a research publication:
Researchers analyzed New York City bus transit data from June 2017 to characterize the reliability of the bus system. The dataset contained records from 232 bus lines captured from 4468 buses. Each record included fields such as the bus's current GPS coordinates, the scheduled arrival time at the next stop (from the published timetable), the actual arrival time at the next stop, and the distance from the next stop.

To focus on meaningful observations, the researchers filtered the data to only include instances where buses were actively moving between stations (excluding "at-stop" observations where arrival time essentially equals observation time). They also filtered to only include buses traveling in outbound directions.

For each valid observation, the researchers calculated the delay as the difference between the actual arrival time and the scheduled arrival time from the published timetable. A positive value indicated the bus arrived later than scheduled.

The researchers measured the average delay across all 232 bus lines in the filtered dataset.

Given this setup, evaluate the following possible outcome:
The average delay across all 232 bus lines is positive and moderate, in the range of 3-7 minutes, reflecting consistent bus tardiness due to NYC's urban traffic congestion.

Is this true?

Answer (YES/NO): NO